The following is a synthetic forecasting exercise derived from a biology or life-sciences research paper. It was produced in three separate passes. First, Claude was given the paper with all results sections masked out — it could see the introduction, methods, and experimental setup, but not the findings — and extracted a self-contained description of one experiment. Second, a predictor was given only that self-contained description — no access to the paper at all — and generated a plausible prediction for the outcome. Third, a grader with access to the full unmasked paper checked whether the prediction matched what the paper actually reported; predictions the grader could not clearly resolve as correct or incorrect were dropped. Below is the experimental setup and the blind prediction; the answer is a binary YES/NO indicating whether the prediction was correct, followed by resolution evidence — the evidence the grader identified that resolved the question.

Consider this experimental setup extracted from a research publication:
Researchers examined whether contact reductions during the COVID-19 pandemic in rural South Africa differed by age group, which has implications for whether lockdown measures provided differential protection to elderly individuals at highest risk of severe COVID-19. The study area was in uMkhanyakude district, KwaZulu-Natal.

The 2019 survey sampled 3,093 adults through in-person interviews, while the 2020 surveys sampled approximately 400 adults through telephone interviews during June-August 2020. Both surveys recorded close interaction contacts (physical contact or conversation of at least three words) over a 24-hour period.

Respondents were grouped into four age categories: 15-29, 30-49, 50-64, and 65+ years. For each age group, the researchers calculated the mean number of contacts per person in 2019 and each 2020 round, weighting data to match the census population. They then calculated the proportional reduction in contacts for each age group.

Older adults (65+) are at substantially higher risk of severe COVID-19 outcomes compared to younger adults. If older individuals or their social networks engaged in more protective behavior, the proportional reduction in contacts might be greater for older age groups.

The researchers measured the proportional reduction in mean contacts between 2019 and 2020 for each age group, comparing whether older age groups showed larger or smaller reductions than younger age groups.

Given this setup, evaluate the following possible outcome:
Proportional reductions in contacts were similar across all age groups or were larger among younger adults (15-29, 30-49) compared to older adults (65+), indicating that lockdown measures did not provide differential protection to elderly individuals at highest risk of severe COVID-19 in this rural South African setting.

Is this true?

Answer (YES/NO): NO